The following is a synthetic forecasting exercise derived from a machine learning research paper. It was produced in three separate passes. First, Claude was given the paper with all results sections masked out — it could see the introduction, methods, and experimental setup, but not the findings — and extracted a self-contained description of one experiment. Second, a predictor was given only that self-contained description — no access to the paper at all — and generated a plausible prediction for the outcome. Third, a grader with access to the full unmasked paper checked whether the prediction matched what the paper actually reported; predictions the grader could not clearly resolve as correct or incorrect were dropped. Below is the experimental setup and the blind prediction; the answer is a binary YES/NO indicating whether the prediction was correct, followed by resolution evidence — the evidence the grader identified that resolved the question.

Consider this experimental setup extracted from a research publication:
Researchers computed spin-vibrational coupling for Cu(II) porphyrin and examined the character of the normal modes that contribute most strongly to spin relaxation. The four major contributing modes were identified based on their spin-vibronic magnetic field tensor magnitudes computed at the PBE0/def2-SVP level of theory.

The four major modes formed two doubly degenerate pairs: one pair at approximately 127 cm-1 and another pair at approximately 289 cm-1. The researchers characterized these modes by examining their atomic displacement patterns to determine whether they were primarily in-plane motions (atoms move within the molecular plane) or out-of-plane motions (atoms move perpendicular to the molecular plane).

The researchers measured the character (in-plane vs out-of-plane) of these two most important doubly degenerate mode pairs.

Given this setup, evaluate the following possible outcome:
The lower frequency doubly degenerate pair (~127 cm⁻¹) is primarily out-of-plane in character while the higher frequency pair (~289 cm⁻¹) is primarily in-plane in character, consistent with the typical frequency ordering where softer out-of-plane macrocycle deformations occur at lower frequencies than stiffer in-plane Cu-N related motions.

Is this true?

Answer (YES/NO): YES